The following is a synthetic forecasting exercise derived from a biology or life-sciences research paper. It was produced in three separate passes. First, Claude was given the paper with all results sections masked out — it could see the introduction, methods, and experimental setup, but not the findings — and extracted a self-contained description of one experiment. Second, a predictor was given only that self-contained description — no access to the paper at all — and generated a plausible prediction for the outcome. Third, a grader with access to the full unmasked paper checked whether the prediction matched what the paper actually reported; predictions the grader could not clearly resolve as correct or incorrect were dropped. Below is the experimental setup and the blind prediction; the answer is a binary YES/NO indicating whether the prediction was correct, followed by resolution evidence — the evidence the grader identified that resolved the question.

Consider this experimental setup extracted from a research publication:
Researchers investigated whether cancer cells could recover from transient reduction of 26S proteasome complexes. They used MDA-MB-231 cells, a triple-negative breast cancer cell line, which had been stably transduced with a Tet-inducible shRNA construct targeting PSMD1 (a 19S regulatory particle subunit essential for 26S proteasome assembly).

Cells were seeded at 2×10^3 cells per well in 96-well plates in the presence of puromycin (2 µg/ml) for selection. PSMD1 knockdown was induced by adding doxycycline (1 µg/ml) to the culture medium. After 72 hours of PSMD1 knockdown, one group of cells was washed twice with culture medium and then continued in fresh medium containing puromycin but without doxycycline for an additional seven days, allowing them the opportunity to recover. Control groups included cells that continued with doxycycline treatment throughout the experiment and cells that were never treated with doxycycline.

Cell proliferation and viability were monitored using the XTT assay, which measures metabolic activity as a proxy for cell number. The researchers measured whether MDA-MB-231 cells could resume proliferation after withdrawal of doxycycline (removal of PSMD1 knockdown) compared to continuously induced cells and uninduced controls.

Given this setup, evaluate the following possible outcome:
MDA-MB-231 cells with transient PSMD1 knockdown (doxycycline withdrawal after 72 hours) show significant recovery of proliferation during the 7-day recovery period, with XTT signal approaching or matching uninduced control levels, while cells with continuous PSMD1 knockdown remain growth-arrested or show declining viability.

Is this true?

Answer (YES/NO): NO